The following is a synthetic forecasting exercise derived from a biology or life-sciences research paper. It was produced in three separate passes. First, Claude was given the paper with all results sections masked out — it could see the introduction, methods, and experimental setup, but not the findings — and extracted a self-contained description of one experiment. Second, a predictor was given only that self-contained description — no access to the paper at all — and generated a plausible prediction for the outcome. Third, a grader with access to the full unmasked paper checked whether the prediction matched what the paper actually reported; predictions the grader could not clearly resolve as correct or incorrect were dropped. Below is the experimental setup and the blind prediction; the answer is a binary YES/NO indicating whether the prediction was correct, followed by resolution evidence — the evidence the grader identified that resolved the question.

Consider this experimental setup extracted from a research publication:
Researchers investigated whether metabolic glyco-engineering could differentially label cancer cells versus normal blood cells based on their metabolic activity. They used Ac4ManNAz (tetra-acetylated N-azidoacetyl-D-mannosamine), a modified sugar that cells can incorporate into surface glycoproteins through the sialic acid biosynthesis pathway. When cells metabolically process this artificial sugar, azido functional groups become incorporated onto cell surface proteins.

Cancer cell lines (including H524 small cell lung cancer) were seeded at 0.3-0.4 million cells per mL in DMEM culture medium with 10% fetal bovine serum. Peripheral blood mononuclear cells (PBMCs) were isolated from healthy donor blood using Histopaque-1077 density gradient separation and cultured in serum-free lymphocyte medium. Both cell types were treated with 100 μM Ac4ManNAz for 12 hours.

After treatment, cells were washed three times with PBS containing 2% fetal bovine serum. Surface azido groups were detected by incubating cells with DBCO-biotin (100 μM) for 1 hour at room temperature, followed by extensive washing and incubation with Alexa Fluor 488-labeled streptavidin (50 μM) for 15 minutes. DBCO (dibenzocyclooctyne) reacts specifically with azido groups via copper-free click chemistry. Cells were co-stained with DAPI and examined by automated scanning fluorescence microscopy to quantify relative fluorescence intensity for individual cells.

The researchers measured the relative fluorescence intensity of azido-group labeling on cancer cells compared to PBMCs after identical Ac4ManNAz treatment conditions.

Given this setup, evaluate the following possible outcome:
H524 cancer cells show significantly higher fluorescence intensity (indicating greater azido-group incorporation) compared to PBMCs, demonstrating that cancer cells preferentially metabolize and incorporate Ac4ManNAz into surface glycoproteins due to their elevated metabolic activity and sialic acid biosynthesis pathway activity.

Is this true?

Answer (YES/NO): YES